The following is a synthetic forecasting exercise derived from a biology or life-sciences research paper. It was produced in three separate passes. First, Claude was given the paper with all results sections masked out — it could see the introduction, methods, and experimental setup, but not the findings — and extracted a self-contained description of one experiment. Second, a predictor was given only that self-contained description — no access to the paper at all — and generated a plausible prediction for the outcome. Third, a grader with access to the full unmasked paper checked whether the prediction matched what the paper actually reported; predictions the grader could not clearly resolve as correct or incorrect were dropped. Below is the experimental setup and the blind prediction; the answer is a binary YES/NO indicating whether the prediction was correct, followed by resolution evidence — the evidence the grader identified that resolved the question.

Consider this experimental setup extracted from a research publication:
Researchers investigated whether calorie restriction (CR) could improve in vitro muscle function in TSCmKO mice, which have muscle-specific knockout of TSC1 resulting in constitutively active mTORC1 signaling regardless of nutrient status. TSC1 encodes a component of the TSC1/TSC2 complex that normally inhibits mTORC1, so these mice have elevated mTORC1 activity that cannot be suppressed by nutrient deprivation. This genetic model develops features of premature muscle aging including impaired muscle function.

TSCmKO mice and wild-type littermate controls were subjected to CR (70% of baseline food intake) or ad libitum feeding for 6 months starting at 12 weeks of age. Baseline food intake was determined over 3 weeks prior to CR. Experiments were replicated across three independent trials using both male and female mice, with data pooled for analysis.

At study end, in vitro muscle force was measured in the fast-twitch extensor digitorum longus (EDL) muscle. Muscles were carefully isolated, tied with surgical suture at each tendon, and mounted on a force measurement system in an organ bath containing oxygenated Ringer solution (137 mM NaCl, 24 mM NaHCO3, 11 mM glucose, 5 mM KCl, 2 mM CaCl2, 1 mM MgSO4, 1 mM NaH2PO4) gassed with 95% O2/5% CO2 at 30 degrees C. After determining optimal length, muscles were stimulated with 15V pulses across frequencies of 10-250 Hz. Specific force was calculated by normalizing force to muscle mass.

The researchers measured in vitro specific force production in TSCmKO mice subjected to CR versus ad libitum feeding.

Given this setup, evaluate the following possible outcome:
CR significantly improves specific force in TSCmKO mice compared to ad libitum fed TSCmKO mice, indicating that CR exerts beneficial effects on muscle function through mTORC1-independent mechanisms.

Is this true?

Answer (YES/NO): YES